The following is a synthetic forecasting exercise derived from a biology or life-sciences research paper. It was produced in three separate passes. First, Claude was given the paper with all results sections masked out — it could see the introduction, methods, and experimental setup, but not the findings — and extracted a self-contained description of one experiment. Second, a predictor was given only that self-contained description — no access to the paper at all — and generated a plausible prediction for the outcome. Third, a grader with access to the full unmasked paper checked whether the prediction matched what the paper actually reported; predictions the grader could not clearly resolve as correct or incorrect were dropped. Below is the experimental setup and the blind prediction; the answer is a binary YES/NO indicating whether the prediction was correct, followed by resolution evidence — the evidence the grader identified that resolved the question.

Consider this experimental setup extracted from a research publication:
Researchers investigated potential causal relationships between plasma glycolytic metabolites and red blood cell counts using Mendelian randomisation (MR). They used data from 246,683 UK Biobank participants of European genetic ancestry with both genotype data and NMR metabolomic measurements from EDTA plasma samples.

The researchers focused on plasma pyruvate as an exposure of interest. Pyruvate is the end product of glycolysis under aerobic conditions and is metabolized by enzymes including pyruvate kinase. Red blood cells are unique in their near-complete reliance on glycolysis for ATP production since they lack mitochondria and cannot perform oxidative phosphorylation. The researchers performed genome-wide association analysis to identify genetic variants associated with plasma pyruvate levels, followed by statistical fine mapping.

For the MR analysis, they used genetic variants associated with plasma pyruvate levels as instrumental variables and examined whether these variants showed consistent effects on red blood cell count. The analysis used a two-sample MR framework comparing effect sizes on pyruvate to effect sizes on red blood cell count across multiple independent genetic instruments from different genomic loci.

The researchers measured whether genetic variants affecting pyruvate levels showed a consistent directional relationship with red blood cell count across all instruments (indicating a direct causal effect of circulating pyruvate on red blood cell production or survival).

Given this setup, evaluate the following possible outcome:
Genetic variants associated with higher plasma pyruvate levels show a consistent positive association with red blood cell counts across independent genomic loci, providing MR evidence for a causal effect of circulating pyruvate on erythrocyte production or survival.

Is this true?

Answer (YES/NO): NO